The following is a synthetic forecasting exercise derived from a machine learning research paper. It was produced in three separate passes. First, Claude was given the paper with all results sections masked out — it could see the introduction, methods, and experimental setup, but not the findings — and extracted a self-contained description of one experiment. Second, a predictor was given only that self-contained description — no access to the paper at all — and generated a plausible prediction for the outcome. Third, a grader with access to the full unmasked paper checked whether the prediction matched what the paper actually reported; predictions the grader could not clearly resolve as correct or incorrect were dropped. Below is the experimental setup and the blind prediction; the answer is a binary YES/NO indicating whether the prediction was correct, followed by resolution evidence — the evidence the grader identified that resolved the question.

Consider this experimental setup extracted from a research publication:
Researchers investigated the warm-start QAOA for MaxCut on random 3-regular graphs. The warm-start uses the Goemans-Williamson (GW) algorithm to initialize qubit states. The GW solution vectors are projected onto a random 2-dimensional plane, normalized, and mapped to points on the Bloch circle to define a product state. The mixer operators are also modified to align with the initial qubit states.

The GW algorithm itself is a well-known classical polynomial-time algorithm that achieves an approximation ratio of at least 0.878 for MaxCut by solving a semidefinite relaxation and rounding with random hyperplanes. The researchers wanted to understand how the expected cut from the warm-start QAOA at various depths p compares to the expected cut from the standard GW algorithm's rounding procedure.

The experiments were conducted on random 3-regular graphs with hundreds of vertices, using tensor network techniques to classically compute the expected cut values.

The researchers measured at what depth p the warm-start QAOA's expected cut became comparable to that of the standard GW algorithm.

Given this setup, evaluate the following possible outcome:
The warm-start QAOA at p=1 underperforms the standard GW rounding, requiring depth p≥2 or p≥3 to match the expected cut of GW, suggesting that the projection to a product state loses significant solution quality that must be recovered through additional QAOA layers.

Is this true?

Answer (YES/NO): YES